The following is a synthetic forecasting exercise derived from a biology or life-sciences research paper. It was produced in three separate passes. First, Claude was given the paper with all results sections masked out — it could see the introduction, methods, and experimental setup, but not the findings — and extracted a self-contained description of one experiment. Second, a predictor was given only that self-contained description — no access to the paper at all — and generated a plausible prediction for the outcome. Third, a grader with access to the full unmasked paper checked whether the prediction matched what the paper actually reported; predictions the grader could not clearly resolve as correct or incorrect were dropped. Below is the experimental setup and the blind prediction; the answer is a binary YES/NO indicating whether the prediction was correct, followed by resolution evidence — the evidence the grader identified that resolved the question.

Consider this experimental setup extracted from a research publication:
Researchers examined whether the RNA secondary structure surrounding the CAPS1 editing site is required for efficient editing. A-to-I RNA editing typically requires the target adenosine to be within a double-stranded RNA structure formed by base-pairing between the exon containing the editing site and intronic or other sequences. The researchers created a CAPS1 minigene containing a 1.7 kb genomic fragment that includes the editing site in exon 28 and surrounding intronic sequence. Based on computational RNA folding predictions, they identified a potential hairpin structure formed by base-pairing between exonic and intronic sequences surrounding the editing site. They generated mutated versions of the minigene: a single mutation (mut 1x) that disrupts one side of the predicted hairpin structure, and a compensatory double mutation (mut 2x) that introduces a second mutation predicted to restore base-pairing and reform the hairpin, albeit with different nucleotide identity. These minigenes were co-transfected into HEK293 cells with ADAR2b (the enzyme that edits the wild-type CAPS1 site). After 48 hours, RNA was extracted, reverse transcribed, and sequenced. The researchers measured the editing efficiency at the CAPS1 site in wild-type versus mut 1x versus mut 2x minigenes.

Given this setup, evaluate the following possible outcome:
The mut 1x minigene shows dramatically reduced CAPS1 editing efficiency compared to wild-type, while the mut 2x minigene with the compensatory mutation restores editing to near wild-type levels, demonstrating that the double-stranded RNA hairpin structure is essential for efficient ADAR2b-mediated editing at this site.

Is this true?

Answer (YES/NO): YES